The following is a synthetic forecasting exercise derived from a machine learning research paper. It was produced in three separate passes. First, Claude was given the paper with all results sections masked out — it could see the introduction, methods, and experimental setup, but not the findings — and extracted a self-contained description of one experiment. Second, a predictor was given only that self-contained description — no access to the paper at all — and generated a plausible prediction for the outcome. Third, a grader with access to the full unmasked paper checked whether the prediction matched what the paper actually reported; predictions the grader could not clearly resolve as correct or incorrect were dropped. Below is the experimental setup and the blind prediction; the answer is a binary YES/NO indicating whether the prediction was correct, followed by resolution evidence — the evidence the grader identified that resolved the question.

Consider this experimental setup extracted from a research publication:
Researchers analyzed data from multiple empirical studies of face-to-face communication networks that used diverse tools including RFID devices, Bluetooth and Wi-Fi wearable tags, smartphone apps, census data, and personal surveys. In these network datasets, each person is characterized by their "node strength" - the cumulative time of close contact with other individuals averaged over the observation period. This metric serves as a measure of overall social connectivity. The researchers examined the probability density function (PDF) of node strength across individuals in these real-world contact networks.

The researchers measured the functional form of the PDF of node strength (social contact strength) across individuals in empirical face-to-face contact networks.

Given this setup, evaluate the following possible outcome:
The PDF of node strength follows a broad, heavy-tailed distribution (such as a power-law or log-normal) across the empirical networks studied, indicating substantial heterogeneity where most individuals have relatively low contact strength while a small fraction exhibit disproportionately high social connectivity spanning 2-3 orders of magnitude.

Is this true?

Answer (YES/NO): NO